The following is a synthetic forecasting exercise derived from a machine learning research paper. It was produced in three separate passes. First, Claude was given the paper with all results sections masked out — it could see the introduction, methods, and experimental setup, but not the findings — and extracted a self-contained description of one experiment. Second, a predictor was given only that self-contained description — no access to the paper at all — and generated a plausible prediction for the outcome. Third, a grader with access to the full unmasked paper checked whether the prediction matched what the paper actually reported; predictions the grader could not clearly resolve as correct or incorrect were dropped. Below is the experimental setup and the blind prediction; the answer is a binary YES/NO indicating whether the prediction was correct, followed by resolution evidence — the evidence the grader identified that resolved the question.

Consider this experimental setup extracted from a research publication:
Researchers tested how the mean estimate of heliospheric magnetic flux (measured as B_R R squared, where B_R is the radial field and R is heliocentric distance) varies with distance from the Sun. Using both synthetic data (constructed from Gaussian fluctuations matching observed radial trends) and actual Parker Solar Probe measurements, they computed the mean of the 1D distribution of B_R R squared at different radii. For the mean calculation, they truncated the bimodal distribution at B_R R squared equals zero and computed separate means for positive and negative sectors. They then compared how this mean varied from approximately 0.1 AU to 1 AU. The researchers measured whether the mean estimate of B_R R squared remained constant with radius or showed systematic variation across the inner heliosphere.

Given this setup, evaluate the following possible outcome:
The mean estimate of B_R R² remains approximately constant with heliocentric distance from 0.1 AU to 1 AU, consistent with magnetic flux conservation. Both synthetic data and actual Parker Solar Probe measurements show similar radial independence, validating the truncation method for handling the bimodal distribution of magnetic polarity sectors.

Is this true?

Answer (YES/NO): NO